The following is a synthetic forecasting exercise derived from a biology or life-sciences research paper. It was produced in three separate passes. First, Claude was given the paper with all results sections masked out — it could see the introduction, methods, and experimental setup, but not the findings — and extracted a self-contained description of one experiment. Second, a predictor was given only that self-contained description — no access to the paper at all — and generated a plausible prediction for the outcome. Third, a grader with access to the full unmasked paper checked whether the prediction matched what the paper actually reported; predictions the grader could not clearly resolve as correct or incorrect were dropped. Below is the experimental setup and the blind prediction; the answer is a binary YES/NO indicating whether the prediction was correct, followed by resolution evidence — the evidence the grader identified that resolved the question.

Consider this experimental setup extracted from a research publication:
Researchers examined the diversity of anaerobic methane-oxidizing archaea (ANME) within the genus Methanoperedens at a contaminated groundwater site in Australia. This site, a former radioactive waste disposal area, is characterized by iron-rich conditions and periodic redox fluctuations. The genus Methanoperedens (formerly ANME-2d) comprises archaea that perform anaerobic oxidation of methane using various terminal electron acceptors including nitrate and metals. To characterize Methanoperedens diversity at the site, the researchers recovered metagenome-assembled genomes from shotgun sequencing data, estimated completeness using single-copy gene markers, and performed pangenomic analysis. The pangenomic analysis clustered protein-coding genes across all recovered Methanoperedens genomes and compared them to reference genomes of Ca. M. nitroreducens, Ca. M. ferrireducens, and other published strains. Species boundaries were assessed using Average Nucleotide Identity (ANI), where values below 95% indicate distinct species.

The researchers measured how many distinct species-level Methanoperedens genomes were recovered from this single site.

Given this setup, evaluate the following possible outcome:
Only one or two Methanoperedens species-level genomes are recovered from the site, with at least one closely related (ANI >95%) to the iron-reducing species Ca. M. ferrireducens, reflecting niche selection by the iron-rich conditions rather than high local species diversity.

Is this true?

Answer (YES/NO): NO